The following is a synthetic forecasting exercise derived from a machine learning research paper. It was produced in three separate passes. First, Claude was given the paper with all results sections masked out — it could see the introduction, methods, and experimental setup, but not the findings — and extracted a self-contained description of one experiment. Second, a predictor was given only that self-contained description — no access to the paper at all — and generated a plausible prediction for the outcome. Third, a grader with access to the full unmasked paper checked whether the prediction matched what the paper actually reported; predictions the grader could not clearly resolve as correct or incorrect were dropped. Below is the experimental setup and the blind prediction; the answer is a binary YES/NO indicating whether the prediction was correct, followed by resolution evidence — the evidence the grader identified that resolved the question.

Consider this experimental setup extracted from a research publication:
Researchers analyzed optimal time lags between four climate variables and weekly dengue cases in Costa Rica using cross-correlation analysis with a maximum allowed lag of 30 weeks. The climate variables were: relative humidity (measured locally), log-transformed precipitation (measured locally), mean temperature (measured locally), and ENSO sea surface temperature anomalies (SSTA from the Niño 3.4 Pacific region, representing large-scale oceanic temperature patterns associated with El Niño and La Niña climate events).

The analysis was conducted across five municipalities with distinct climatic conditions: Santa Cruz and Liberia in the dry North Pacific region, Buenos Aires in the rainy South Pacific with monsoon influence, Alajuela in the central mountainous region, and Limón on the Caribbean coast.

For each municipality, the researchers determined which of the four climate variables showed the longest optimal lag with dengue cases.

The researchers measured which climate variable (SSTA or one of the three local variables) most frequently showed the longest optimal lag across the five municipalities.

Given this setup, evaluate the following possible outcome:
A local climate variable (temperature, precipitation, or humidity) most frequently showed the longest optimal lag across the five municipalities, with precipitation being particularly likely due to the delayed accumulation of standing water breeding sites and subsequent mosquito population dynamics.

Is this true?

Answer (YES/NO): NO